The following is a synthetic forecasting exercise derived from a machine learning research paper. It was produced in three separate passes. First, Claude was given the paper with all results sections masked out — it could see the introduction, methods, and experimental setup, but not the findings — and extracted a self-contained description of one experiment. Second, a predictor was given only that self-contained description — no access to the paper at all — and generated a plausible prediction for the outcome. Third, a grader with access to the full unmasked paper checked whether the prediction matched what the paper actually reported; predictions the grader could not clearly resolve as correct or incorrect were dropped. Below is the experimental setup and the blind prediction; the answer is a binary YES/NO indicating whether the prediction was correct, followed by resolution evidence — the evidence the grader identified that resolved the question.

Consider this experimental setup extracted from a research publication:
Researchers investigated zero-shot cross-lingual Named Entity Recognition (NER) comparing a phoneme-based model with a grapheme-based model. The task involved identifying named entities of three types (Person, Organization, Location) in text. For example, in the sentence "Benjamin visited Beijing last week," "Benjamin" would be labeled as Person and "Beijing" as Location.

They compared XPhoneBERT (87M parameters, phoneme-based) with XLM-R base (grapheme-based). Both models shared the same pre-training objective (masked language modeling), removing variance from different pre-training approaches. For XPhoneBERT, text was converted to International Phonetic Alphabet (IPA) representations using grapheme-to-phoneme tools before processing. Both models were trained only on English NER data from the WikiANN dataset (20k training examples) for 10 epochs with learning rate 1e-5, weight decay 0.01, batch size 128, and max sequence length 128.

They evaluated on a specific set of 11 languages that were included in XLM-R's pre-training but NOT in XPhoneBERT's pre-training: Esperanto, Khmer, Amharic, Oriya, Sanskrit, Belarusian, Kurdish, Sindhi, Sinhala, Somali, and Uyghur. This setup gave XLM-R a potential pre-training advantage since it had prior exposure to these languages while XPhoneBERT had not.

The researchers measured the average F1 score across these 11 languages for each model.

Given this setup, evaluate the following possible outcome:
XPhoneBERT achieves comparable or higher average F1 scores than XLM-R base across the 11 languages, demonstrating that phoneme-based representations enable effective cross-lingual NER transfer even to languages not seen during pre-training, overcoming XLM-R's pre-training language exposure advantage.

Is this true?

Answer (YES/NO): NO